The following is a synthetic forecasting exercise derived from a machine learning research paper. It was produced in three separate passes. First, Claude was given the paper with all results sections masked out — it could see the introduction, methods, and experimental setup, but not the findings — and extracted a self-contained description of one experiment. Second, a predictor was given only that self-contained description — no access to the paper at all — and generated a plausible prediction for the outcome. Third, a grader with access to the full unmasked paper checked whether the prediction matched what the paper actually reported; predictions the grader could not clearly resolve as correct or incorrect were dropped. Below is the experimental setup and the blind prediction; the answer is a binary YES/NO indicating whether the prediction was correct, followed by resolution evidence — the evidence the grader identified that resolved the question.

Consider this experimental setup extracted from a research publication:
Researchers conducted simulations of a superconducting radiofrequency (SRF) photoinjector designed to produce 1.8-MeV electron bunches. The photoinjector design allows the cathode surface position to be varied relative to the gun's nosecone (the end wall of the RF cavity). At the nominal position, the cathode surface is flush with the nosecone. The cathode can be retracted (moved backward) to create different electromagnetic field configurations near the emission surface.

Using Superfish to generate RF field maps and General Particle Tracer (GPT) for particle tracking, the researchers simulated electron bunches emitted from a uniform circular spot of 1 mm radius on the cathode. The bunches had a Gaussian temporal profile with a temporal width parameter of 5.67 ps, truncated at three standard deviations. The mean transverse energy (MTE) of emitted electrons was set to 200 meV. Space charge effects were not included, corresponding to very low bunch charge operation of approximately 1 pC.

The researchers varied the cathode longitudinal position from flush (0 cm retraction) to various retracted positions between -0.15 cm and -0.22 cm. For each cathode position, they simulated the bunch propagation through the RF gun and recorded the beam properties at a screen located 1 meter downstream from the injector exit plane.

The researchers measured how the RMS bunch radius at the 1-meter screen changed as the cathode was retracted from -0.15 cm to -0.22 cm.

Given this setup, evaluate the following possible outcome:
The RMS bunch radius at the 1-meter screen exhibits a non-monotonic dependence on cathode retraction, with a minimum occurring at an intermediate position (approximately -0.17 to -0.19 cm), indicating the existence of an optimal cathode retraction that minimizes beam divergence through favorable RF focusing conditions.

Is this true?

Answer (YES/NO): YES